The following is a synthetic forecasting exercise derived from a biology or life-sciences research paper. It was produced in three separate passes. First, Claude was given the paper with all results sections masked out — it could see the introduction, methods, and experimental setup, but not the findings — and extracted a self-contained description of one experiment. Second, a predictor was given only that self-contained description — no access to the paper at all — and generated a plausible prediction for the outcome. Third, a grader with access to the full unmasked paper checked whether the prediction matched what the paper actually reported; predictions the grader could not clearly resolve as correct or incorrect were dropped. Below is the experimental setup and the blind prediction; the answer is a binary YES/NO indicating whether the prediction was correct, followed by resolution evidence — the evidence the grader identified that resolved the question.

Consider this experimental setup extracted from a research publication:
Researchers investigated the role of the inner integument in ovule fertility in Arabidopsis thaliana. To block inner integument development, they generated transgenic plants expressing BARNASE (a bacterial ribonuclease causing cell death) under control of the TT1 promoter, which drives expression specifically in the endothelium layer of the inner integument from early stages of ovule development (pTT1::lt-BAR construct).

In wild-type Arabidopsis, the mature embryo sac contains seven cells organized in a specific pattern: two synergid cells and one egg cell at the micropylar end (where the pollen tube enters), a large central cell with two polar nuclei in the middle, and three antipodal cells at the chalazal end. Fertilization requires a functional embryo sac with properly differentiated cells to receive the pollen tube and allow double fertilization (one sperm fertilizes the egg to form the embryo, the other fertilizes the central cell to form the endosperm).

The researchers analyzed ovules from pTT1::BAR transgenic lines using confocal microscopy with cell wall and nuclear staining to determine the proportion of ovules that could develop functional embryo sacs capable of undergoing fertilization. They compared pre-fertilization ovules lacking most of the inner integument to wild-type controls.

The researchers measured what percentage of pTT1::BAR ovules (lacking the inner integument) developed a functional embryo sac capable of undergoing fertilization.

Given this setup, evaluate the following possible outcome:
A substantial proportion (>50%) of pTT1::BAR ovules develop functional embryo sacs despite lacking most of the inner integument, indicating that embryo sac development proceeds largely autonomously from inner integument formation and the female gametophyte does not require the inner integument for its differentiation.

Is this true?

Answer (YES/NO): NO